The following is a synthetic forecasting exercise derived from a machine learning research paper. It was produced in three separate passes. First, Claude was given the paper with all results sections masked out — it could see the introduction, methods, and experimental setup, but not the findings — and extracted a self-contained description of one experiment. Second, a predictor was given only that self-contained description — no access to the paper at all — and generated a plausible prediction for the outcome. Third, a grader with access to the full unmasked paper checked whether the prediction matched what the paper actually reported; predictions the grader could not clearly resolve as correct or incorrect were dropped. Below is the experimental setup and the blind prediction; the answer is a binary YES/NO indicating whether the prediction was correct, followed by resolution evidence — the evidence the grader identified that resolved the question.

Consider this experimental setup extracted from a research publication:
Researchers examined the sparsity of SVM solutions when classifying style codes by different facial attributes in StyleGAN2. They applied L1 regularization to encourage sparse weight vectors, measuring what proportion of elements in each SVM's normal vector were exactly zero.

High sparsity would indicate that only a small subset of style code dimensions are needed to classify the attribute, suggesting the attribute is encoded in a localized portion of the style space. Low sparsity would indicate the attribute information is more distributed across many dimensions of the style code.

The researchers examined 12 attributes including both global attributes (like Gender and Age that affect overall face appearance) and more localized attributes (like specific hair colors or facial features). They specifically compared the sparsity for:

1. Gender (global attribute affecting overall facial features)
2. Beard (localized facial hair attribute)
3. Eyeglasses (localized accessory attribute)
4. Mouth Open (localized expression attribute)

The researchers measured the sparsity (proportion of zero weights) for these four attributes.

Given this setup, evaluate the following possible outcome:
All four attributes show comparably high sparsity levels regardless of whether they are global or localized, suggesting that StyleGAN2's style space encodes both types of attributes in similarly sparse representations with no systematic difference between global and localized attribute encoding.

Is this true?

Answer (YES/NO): NO